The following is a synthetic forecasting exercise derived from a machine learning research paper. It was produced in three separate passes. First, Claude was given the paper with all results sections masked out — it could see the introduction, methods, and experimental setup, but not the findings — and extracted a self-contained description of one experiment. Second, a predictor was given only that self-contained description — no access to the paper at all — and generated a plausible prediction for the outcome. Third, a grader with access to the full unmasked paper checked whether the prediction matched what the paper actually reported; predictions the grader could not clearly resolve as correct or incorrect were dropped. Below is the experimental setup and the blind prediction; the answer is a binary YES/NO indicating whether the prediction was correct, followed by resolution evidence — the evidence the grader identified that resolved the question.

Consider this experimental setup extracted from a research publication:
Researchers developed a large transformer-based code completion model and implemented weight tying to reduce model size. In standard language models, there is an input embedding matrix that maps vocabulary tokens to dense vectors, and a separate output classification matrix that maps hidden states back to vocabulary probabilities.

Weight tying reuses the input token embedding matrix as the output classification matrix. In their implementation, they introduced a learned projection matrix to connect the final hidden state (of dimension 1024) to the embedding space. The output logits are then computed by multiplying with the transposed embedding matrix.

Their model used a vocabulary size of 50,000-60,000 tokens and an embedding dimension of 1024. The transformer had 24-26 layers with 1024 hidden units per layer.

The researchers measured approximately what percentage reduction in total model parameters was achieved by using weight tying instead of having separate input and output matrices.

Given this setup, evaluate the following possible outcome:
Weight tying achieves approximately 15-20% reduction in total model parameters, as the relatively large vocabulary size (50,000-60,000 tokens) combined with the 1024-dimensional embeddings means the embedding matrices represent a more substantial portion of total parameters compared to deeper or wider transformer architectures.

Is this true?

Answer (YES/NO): NO